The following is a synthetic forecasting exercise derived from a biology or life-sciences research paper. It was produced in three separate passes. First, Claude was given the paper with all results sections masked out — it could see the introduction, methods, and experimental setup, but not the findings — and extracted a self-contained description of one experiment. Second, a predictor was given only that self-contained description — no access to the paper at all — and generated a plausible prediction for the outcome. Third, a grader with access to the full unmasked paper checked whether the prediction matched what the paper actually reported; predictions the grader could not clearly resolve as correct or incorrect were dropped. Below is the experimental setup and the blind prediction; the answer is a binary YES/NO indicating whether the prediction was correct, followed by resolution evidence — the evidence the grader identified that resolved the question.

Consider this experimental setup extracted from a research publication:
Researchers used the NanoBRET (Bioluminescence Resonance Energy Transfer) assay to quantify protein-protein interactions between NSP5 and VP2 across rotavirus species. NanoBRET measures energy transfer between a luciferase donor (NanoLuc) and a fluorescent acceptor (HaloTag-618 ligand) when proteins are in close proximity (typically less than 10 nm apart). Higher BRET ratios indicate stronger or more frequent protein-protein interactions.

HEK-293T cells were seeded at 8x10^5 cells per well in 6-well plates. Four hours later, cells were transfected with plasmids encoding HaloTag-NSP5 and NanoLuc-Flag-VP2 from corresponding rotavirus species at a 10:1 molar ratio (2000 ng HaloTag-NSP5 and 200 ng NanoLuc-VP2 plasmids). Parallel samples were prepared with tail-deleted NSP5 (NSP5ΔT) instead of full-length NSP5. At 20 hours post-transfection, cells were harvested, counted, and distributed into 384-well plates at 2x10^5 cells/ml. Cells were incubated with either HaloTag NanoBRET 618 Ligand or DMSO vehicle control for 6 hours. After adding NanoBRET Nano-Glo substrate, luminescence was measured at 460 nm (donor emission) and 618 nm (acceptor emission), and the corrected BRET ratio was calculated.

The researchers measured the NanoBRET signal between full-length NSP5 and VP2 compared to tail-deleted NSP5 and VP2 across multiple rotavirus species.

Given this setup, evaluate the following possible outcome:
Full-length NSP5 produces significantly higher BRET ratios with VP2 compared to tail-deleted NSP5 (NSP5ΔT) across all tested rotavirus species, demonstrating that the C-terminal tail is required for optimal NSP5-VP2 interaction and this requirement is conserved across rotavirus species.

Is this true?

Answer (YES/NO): NO